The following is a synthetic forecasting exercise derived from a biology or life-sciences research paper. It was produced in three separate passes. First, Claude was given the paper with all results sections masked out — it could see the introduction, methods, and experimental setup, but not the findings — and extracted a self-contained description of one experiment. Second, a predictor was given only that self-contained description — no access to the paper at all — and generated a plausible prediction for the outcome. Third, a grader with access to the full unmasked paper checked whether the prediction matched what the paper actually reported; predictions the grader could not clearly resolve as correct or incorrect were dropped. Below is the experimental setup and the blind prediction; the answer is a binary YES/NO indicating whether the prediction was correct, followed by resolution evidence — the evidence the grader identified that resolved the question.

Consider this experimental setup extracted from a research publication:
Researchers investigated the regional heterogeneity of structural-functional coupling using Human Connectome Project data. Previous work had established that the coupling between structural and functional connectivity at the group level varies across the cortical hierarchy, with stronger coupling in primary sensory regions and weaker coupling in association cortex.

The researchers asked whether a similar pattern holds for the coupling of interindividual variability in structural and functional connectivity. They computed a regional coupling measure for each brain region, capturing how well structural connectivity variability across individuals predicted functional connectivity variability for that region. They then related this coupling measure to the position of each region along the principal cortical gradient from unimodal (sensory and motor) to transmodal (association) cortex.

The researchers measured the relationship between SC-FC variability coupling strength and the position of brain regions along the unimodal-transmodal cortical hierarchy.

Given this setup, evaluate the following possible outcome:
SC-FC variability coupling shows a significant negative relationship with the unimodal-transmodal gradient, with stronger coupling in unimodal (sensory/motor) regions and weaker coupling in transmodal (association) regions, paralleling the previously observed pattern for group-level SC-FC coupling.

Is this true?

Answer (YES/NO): YES